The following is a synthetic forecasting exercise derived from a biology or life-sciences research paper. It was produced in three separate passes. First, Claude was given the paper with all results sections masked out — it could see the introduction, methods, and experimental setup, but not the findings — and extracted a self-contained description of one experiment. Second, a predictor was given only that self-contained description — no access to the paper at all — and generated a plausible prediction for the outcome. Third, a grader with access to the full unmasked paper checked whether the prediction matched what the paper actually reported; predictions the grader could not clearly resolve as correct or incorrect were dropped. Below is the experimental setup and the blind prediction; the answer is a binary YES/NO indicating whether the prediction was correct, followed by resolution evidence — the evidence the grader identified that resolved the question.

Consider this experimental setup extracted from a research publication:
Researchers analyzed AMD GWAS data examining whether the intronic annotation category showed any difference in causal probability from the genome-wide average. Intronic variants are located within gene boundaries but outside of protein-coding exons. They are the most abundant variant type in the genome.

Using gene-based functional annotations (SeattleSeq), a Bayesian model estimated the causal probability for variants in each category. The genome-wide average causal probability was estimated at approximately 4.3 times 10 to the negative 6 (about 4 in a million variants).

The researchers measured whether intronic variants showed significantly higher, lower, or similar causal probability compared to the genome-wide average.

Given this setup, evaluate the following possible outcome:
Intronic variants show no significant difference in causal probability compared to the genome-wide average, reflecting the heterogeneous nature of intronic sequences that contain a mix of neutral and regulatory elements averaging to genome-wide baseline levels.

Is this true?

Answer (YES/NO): YES